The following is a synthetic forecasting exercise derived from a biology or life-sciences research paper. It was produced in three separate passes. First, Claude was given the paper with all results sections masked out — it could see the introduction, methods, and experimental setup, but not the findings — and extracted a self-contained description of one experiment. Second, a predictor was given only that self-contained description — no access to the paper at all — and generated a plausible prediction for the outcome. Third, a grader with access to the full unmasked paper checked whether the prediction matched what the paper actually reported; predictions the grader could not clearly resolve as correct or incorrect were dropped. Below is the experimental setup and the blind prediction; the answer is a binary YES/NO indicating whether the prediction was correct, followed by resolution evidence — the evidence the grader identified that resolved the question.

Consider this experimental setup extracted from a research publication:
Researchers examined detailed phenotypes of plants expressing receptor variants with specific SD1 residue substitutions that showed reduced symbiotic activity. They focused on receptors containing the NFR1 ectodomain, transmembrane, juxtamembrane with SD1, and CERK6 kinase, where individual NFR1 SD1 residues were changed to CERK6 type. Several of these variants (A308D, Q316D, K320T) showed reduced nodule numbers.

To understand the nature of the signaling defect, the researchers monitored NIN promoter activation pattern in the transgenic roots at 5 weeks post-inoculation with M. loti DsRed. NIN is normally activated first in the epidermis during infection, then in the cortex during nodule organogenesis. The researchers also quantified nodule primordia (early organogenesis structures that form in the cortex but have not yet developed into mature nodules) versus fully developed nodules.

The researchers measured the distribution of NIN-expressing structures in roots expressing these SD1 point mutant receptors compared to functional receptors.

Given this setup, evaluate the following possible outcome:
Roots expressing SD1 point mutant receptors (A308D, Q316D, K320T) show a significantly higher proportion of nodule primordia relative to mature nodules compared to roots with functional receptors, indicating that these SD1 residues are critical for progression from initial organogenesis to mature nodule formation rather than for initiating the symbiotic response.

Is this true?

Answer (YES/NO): YES